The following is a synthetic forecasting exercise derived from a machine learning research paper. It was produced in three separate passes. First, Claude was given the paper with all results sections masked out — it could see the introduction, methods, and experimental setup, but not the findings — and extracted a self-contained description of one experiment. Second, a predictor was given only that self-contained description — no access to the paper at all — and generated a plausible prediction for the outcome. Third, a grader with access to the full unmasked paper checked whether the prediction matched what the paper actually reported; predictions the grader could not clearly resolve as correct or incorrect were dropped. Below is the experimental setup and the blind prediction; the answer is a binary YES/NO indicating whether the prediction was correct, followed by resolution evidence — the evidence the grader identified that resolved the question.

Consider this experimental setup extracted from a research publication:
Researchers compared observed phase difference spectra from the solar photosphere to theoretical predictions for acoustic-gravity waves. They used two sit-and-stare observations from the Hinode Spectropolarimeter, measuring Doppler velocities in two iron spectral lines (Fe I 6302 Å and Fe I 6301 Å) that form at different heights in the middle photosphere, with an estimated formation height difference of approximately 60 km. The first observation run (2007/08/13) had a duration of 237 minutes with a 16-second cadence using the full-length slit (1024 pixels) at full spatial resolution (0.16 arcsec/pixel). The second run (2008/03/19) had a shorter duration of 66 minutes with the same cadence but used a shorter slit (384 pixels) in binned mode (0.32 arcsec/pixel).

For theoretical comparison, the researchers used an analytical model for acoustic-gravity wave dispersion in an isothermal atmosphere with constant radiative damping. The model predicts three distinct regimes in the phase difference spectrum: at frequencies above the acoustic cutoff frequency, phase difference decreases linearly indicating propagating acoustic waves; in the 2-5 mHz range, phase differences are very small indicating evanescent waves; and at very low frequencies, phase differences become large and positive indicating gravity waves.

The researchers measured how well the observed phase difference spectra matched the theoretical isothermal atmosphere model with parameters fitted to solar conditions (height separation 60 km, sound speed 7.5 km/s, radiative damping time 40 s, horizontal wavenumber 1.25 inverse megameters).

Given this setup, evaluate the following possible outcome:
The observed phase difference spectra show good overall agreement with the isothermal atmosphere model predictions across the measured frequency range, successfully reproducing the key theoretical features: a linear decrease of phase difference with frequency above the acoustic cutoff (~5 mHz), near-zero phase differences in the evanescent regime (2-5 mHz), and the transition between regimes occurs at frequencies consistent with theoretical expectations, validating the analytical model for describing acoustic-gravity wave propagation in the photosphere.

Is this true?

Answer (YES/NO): YES